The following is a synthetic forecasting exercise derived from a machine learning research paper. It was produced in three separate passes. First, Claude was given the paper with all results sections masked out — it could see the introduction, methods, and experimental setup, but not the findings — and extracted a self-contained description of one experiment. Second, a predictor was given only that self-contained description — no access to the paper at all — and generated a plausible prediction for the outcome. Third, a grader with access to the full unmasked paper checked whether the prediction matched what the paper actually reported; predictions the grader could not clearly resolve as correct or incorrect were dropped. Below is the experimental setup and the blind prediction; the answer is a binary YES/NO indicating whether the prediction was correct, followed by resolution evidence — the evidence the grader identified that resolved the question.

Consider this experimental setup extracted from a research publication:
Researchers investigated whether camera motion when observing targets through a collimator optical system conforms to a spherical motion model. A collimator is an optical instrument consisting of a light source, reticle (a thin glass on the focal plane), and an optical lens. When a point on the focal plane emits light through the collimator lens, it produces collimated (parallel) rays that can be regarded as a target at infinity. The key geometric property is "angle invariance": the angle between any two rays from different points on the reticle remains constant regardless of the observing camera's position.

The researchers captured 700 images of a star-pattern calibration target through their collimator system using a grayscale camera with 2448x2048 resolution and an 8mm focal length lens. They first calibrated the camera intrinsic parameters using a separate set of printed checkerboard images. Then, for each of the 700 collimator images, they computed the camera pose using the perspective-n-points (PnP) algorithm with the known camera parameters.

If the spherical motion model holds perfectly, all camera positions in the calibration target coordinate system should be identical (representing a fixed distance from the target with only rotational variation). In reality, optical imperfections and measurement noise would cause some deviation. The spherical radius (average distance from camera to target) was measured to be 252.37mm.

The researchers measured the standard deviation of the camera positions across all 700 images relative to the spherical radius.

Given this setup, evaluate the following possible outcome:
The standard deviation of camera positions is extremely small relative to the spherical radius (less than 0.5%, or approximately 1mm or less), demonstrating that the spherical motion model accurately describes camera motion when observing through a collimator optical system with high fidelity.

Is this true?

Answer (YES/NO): YES